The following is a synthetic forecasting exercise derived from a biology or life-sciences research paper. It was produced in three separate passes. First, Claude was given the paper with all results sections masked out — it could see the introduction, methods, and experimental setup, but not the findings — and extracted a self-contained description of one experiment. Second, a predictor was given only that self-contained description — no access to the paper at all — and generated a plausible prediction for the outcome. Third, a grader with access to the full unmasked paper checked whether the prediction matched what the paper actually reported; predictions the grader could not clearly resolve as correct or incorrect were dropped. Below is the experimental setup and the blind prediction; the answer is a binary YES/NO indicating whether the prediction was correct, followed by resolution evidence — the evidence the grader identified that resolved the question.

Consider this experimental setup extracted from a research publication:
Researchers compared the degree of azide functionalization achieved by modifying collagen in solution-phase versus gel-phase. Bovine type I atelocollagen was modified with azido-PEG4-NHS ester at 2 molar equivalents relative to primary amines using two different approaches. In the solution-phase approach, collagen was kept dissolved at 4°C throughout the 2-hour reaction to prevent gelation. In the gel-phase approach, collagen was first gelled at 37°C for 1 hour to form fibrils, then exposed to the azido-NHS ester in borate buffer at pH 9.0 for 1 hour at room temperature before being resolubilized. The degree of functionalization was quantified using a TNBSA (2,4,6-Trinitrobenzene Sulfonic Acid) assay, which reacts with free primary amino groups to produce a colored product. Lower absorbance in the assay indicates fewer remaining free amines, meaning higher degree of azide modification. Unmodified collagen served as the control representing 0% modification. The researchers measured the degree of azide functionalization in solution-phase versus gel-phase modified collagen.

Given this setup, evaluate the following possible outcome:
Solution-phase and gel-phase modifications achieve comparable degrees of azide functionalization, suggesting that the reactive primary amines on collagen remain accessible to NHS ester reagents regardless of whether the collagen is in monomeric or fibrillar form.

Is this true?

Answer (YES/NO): NO